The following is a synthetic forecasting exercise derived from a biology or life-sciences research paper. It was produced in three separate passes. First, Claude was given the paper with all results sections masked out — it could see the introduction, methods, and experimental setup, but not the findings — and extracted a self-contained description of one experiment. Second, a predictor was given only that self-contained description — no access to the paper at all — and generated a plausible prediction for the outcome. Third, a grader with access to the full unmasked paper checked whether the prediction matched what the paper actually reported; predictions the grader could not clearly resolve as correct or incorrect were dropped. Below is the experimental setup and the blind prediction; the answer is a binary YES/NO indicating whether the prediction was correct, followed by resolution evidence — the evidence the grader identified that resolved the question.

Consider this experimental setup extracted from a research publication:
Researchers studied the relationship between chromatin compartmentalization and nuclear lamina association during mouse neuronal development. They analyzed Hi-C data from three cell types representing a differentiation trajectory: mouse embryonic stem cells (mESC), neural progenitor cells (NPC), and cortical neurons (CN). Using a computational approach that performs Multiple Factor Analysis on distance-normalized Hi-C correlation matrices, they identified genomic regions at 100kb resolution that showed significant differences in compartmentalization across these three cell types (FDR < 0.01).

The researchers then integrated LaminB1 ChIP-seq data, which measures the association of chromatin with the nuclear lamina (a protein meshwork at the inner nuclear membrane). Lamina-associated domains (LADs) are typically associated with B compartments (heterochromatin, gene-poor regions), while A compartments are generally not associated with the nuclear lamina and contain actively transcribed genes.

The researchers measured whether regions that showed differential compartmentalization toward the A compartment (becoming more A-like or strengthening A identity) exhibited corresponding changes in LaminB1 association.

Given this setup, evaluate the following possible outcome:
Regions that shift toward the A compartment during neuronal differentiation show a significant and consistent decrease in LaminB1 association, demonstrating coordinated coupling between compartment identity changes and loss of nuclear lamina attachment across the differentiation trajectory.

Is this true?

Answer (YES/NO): YES